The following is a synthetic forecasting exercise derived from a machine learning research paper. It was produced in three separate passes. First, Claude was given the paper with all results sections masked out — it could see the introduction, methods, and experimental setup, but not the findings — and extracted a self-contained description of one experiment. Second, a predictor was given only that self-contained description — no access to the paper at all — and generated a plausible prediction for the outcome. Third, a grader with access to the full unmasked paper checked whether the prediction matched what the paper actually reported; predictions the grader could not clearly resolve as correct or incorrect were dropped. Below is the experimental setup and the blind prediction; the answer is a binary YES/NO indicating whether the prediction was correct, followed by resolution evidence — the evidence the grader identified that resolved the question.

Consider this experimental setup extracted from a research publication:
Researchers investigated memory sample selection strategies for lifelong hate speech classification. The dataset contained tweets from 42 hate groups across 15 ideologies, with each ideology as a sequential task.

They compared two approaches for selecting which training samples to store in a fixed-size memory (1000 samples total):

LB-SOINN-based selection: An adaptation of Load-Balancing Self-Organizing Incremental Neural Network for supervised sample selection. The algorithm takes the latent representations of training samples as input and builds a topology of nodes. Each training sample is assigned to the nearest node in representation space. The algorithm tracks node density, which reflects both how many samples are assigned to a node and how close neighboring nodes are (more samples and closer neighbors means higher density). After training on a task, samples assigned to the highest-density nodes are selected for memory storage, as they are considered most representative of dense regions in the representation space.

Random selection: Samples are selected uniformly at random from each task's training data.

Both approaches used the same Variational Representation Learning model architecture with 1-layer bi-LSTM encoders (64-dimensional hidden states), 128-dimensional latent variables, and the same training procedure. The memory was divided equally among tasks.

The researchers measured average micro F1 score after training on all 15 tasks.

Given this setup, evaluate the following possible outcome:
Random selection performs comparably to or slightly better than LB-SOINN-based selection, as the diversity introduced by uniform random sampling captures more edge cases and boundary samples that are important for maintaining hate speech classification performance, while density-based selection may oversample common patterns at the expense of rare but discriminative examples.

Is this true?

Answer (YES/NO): NO